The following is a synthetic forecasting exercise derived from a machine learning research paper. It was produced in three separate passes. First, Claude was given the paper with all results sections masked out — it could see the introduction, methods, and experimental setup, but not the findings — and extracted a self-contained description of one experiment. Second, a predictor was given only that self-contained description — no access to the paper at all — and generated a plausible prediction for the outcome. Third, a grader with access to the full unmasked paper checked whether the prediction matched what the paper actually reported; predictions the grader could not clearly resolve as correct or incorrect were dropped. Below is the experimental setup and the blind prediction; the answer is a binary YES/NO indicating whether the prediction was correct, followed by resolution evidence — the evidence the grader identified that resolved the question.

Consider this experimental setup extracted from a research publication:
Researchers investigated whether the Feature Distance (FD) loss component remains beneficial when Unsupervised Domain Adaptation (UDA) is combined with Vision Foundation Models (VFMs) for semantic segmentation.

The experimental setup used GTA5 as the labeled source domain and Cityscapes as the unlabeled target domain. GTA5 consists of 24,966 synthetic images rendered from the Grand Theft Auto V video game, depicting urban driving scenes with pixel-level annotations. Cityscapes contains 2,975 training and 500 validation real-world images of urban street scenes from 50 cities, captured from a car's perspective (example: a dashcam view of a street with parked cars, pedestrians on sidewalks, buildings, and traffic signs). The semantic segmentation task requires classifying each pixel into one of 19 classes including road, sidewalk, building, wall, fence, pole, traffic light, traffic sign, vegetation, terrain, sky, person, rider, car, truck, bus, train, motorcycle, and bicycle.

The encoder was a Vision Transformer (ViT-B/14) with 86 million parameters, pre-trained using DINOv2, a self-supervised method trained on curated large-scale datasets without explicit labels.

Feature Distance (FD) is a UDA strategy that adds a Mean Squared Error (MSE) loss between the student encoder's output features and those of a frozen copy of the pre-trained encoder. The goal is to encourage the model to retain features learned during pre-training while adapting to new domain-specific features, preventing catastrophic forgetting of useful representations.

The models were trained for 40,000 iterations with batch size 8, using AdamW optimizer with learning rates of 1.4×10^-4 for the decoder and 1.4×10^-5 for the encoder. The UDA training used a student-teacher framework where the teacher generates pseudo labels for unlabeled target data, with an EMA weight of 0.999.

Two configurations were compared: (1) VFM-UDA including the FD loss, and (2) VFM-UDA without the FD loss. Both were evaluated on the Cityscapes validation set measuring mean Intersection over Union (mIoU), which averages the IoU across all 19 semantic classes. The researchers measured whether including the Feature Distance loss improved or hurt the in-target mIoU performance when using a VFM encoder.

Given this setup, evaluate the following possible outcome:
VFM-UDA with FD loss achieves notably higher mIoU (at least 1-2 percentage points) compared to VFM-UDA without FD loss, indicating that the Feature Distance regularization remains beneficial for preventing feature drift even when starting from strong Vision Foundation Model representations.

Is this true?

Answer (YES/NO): NO